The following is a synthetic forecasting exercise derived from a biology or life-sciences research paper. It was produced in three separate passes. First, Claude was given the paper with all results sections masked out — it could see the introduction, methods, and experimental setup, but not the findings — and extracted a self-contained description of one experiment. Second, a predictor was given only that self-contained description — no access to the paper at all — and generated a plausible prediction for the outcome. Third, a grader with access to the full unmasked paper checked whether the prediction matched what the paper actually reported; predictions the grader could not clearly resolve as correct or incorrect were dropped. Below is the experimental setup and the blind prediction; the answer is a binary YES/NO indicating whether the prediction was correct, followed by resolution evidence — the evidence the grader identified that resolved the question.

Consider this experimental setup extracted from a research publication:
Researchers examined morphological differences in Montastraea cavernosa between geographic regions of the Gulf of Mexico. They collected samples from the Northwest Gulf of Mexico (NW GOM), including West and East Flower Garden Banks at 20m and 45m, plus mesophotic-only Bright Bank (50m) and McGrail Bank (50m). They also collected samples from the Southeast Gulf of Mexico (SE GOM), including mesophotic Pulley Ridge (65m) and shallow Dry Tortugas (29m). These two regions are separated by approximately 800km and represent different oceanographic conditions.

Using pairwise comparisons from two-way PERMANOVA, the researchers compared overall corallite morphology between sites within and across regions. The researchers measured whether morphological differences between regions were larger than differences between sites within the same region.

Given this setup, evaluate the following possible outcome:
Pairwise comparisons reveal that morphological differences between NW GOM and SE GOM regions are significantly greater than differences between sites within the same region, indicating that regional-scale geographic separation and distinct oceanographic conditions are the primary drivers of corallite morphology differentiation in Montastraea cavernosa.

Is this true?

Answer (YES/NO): NO